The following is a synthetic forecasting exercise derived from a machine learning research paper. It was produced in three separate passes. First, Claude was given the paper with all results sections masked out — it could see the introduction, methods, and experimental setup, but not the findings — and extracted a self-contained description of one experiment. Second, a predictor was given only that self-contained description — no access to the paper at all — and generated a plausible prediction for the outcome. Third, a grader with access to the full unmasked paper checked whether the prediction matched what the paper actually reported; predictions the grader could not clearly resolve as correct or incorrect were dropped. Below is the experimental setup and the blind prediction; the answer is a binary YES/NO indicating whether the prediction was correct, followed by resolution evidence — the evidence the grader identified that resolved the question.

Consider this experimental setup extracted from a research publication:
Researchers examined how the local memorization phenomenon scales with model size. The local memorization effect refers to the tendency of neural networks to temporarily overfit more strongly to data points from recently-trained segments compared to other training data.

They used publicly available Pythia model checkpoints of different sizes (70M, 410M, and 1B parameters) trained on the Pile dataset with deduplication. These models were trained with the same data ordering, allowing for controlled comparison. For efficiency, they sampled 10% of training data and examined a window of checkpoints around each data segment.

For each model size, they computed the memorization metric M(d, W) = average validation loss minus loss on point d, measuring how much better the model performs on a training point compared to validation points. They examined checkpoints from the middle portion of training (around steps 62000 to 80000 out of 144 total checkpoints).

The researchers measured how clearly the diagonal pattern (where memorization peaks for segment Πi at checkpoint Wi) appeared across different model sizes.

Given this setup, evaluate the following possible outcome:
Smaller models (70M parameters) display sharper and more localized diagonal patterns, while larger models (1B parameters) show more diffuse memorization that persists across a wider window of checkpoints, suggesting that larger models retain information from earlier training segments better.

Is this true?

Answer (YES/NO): NO